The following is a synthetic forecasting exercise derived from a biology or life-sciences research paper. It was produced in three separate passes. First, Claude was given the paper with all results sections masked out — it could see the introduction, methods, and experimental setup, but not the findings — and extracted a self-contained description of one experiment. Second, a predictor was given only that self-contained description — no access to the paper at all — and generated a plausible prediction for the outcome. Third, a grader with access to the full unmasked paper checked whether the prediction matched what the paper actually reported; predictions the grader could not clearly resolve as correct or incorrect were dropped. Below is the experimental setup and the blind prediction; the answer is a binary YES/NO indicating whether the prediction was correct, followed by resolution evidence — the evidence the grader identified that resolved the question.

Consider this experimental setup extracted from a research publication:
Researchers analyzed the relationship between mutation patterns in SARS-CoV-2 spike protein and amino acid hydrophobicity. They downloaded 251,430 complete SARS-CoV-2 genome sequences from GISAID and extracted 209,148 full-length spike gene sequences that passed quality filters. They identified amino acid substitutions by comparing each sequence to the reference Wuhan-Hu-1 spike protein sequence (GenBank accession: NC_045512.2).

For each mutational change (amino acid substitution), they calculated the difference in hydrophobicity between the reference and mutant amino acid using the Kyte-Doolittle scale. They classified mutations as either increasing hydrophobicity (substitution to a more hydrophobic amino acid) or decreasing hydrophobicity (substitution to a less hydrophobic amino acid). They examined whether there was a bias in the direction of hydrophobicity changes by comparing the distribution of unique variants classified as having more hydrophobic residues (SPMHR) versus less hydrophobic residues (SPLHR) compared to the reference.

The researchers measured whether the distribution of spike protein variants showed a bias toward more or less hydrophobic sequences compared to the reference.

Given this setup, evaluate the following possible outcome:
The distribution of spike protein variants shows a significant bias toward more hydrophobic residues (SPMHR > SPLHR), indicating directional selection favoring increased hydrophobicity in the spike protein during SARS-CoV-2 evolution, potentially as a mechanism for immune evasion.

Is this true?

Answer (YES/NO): NO